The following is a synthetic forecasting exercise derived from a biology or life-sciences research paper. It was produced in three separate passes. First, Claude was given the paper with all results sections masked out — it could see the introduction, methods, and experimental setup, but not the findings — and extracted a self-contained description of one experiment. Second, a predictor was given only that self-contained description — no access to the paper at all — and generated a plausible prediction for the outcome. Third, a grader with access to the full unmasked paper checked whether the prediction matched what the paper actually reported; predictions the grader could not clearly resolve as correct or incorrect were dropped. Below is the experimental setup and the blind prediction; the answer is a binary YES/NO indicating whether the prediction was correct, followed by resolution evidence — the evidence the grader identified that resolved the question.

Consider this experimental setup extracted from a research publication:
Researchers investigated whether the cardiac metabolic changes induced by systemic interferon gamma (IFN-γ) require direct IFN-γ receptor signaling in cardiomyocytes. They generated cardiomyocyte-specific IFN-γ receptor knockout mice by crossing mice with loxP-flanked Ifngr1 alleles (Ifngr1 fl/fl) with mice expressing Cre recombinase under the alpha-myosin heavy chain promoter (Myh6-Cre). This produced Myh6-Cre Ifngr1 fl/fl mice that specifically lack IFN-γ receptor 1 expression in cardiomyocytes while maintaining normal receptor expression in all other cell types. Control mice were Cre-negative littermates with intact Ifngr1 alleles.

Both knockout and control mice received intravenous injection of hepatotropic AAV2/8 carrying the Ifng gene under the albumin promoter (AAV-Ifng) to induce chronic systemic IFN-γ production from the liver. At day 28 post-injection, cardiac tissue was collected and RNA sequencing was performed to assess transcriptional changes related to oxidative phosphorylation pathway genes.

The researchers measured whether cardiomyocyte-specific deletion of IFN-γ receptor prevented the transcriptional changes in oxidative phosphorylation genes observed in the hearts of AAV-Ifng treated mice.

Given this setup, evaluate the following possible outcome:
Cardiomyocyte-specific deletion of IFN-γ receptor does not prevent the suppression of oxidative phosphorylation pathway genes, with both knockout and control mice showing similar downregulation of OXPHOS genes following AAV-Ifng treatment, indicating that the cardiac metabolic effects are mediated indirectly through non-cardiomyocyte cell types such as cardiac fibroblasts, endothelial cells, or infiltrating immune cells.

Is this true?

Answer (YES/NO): NO